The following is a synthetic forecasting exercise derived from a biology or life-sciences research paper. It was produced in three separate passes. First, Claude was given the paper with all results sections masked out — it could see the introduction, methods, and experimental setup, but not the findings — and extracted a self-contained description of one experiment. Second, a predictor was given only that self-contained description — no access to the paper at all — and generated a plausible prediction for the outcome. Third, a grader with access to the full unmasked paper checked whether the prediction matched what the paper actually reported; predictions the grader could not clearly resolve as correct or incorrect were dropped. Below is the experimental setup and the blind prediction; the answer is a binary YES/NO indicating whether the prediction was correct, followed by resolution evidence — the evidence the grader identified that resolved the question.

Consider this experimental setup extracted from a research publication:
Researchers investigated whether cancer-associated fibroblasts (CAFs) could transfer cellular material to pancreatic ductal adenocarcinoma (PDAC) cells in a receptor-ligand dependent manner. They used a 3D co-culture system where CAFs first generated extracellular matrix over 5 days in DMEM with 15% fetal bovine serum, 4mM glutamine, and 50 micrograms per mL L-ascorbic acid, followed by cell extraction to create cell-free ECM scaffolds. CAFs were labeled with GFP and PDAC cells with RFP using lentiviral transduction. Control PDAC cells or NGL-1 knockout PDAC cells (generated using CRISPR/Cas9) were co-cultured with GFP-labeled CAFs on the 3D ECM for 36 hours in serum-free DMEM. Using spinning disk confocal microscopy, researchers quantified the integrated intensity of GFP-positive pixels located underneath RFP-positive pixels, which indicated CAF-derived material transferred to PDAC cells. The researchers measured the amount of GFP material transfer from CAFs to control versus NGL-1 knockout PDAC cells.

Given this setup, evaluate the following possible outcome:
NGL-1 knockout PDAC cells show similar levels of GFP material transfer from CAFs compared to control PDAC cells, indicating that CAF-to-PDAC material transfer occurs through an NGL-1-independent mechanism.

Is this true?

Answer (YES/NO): NO